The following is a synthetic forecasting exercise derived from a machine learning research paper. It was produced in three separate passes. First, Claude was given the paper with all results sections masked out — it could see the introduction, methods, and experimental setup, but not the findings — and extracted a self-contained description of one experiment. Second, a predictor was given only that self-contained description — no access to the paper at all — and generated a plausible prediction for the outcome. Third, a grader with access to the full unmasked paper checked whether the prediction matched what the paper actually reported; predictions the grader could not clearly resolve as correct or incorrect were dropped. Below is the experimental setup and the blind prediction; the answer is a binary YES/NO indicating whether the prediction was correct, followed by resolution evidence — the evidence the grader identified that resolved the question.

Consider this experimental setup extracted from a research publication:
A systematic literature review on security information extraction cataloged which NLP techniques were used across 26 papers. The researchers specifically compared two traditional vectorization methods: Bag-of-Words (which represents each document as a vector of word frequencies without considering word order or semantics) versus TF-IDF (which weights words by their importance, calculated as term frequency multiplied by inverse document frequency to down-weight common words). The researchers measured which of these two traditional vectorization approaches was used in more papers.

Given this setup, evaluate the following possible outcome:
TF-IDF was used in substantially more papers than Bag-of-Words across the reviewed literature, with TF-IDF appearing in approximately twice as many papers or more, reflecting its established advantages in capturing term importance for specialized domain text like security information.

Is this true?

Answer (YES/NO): NO